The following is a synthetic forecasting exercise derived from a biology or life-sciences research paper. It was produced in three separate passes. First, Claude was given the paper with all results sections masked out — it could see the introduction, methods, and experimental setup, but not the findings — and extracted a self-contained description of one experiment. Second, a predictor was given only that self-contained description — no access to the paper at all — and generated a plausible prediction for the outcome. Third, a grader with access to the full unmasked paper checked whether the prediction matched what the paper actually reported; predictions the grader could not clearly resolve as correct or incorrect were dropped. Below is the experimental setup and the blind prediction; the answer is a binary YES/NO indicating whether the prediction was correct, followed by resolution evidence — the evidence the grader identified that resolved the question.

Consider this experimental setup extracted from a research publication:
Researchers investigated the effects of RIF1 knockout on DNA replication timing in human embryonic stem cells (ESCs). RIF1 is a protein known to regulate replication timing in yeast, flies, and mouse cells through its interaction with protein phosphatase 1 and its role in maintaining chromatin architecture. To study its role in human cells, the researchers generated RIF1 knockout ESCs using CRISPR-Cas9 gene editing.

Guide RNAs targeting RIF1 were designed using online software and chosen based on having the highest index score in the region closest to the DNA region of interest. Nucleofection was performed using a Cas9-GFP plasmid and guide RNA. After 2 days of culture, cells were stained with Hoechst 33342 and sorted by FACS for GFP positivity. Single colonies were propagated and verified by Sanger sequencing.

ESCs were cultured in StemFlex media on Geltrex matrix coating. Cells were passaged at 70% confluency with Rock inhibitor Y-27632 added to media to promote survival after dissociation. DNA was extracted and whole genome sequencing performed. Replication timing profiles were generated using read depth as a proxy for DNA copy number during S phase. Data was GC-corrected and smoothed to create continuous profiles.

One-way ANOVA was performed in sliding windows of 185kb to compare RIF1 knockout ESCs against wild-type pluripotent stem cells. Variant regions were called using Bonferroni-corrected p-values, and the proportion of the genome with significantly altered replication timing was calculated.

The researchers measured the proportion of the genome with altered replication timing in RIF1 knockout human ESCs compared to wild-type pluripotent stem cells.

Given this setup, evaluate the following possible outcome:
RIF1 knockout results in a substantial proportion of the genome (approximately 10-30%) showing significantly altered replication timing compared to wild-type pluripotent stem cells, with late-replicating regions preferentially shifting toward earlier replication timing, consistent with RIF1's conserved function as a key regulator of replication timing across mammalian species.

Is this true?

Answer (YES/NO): NO